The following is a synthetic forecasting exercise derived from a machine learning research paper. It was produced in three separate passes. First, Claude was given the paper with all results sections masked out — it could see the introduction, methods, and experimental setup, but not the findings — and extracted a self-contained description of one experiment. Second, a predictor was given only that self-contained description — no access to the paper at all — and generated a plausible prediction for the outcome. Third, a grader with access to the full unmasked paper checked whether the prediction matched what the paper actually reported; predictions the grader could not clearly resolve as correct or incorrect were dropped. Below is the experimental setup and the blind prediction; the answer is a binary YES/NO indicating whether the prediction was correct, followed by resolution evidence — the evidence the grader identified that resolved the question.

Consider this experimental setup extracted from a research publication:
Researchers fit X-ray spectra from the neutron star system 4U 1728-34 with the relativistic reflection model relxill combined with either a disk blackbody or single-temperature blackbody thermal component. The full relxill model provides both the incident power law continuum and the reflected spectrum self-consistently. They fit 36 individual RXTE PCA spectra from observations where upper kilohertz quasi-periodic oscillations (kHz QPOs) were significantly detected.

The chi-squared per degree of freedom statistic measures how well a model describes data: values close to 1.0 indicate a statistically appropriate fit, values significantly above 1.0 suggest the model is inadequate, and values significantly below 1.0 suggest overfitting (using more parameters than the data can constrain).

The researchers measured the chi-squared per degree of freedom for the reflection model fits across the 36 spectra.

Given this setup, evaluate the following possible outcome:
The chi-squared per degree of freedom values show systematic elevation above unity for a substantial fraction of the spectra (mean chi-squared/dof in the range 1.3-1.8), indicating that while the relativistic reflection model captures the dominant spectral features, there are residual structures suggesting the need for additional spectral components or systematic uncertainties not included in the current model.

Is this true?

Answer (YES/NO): NO